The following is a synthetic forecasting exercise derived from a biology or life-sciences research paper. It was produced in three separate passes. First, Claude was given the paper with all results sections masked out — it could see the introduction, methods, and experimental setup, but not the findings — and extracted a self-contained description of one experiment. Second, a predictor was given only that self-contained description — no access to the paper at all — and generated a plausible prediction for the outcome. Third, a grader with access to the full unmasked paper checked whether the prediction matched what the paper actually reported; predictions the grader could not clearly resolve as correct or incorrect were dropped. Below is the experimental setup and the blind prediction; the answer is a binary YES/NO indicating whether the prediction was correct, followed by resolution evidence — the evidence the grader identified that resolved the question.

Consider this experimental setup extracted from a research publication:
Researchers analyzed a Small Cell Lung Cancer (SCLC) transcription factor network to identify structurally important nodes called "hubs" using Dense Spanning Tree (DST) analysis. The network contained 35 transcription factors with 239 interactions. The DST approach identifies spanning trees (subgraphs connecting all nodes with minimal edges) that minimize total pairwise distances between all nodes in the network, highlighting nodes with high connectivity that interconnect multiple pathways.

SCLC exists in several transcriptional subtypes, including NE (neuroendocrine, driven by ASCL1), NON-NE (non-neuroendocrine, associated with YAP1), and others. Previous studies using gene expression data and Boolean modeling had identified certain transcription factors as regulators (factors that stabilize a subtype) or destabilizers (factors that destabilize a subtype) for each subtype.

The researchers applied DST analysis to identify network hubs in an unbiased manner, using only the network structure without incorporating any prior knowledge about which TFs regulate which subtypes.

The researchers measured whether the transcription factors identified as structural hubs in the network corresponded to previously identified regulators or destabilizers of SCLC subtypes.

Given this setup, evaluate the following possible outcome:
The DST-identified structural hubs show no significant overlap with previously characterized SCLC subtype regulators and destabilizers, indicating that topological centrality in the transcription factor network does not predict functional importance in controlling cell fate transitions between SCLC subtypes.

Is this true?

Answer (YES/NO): NO